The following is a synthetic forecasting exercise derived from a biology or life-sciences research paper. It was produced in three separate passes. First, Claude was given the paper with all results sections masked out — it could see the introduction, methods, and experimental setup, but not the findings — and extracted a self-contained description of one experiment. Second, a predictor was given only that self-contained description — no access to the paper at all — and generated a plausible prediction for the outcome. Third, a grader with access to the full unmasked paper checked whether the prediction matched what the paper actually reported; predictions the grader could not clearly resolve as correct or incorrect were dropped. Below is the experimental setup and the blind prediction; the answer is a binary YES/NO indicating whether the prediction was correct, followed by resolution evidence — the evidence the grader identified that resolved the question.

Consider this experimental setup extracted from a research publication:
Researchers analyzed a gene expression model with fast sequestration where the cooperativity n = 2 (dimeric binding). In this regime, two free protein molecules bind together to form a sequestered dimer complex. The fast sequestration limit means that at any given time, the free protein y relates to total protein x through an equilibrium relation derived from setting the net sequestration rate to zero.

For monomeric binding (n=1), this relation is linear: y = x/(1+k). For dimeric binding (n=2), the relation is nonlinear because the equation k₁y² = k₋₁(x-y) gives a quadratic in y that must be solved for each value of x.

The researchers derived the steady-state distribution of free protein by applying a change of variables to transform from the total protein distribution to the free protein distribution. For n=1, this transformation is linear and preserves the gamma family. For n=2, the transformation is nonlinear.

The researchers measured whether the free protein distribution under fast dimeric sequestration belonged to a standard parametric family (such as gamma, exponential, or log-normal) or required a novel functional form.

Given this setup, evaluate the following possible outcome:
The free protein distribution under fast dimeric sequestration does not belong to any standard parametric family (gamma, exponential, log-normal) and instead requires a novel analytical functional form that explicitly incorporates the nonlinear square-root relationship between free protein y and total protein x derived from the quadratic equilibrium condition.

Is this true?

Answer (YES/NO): YES